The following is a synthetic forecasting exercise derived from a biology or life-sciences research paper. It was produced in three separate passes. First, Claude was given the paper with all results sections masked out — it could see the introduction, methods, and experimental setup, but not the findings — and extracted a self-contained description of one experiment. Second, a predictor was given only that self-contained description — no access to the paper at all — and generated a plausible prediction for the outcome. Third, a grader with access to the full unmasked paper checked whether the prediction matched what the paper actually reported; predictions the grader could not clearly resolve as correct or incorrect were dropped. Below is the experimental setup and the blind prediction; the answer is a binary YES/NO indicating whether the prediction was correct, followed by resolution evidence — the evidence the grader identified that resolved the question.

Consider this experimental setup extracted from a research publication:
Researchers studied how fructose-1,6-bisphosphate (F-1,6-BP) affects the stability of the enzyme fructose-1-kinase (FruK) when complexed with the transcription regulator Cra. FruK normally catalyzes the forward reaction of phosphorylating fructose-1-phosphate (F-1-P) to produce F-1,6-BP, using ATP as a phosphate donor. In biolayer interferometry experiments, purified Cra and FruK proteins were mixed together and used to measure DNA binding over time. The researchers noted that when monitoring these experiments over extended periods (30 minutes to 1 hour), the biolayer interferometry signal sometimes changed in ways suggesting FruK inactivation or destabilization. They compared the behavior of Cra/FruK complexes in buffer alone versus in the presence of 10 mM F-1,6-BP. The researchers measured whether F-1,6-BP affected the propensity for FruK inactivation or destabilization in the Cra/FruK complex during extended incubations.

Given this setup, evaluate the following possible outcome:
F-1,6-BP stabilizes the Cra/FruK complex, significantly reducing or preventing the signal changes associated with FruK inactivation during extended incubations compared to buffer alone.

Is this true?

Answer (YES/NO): YES